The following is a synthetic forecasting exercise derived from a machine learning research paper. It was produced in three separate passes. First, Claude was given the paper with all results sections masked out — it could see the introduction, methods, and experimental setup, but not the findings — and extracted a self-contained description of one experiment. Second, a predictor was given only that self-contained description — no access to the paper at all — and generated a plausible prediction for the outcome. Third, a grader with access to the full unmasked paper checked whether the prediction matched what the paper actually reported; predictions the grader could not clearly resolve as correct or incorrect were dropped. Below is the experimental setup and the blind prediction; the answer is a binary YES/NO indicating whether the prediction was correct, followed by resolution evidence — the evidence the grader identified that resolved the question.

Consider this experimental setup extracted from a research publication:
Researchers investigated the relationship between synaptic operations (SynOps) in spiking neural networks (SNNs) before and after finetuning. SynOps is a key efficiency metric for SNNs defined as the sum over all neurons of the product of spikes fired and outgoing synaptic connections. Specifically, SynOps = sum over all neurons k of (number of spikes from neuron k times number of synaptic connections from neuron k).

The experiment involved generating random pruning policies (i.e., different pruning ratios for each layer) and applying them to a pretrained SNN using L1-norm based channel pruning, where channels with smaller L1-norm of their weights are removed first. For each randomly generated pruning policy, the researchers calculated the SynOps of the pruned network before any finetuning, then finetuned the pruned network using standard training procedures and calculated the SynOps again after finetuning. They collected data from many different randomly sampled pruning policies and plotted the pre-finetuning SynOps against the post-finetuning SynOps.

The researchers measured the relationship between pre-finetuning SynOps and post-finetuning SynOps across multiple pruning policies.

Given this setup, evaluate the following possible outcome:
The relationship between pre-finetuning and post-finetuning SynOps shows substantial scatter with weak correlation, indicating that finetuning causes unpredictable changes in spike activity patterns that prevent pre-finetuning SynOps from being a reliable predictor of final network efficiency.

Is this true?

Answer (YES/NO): NO